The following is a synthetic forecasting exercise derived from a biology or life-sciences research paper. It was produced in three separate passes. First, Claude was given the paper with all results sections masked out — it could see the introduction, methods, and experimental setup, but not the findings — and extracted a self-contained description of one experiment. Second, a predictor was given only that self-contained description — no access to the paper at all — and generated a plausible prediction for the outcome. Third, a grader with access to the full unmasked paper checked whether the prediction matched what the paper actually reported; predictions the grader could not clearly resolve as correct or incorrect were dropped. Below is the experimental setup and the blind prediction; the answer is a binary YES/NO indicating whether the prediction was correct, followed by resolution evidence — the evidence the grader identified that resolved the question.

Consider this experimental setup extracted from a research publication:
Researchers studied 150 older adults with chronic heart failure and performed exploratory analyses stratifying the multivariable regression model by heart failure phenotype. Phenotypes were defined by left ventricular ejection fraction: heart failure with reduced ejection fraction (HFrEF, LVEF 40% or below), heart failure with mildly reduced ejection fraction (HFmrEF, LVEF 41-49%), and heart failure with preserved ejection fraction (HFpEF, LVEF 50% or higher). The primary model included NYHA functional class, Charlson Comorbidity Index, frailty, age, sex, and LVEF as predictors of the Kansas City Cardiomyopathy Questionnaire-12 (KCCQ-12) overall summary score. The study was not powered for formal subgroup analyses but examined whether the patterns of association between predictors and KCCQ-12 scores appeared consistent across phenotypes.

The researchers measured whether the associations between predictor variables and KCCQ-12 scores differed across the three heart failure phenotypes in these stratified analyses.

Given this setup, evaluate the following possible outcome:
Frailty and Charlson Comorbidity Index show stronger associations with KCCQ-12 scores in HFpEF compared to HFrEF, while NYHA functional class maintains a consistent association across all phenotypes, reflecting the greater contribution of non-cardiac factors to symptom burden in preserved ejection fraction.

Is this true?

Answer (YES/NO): NO